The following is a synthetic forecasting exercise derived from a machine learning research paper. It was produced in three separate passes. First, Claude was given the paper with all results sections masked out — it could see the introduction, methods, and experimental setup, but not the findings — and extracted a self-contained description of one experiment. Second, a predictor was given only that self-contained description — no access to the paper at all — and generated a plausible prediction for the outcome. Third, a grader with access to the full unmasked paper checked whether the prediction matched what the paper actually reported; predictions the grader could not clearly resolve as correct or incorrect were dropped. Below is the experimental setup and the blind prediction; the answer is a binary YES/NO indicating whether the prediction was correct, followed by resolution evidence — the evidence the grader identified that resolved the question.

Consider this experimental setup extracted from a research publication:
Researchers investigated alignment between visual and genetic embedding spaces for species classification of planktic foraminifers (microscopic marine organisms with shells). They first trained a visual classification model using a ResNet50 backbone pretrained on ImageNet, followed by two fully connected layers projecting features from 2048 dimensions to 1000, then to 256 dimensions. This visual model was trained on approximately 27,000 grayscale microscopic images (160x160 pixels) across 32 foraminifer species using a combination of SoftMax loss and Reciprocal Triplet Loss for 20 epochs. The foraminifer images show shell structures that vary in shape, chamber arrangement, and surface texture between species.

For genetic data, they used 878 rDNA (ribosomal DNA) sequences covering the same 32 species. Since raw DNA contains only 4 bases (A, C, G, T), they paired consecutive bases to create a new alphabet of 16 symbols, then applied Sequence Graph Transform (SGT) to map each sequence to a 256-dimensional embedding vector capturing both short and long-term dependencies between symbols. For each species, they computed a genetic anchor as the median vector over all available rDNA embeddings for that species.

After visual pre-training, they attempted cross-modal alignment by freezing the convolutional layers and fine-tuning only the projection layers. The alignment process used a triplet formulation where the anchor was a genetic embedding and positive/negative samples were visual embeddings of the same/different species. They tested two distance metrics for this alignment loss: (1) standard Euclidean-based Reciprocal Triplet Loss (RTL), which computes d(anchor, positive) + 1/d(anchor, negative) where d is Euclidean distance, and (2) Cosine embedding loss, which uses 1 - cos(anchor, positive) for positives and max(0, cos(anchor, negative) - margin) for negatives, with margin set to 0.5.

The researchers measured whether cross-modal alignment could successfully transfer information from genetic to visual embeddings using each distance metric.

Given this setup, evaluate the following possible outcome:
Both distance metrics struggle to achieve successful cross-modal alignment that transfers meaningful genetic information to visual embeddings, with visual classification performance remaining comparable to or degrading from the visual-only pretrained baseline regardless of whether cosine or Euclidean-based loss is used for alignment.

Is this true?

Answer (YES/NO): NO